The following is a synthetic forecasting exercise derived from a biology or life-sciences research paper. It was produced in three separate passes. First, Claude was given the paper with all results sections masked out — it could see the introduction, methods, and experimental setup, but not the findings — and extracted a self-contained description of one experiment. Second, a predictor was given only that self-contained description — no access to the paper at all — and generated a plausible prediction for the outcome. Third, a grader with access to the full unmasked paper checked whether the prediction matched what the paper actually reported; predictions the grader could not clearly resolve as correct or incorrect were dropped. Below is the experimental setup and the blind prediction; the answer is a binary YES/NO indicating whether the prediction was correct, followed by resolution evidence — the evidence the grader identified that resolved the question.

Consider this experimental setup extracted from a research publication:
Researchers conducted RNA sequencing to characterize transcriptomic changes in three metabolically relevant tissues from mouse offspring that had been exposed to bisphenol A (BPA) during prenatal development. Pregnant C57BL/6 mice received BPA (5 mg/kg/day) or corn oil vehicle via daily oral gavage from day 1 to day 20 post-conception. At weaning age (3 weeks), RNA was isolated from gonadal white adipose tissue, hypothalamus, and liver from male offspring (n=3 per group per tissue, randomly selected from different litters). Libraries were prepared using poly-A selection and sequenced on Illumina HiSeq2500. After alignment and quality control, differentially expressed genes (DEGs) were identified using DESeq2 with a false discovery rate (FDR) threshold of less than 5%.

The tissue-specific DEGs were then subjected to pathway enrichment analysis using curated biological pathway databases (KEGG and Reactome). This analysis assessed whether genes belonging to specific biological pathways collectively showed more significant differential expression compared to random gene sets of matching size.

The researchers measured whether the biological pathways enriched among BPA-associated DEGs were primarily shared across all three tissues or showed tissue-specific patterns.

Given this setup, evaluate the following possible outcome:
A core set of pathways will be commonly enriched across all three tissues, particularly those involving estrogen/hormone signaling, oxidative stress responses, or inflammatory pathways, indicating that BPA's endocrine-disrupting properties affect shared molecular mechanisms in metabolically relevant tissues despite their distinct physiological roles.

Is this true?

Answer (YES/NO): NO